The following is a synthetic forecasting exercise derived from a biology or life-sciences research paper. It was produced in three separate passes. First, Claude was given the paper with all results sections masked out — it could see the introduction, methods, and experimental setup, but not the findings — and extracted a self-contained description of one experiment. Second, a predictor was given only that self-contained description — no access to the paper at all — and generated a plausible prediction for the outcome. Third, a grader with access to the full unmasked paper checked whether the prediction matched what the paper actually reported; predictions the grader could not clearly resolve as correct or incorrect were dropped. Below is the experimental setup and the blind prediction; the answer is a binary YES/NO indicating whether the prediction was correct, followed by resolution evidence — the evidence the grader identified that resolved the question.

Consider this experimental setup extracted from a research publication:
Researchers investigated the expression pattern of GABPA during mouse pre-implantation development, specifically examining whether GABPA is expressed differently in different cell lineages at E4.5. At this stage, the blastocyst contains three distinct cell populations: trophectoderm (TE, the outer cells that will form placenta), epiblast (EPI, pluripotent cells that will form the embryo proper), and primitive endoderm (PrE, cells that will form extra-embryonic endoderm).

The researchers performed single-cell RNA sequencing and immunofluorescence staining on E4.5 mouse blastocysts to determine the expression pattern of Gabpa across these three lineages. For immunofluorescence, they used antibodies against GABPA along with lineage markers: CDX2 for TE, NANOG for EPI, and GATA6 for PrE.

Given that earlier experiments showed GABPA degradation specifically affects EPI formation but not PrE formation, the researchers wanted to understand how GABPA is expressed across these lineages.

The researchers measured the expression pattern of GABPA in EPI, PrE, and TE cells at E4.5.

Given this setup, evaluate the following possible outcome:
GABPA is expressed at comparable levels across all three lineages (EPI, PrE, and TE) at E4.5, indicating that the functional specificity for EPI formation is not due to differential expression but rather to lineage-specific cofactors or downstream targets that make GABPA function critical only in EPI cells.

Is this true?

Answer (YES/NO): NO